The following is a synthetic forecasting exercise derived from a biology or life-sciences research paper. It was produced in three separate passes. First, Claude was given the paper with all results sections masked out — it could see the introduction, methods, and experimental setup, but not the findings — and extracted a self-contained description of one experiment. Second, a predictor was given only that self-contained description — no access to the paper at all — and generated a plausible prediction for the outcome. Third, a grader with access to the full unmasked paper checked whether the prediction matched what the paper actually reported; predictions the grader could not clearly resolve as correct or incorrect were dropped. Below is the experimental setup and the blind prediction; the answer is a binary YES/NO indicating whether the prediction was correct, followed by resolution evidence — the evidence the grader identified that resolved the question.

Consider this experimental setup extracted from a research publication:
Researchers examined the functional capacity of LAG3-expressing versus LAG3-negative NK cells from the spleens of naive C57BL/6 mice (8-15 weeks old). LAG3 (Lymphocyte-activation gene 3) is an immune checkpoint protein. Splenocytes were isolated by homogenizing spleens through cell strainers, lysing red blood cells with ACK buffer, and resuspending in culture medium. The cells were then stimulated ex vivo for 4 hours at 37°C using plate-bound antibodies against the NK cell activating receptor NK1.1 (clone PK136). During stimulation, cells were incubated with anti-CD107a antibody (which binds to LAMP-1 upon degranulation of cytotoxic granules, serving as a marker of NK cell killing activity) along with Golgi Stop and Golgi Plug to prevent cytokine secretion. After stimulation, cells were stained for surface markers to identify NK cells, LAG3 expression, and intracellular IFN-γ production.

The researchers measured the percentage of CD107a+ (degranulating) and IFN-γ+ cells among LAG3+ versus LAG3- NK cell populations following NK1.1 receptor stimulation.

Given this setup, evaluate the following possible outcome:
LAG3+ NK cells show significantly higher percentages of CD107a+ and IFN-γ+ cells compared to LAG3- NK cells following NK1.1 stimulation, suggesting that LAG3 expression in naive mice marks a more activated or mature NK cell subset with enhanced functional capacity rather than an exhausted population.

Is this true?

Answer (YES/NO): NO